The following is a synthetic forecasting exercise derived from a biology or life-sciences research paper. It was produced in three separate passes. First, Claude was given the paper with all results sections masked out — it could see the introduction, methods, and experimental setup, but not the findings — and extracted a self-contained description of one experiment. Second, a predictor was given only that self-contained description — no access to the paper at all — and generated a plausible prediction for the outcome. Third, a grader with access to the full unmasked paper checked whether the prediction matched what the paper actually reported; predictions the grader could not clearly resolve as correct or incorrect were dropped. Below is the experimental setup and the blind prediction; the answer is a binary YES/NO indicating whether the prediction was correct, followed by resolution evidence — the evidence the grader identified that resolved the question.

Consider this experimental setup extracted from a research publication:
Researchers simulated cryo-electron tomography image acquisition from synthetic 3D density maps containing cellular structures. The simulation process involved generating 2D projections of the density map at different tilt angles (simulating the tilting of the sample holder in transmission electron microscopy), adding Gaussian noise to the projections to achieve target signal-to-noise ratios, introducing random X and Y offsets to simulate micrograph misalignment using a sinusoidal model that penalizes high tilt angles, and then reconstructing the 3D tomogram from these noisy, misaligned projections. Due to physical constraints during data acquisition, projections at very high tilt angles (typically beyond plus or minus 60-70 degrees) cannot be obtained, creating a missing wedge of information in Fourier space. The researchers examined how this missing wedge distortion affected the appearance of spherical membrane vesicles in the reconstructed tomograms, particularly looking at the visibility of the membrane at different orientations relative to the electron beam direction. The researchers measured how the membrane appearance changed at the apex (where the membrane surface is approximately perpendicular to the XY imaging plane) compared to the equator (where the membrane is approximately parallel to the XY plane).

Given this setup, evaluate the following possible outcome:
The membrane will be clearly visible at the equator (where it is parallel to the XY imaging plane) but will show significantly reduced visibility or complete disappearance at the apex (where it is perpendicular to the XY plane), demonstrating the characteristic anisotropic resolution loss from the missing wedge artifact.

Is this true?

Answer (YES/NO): YES